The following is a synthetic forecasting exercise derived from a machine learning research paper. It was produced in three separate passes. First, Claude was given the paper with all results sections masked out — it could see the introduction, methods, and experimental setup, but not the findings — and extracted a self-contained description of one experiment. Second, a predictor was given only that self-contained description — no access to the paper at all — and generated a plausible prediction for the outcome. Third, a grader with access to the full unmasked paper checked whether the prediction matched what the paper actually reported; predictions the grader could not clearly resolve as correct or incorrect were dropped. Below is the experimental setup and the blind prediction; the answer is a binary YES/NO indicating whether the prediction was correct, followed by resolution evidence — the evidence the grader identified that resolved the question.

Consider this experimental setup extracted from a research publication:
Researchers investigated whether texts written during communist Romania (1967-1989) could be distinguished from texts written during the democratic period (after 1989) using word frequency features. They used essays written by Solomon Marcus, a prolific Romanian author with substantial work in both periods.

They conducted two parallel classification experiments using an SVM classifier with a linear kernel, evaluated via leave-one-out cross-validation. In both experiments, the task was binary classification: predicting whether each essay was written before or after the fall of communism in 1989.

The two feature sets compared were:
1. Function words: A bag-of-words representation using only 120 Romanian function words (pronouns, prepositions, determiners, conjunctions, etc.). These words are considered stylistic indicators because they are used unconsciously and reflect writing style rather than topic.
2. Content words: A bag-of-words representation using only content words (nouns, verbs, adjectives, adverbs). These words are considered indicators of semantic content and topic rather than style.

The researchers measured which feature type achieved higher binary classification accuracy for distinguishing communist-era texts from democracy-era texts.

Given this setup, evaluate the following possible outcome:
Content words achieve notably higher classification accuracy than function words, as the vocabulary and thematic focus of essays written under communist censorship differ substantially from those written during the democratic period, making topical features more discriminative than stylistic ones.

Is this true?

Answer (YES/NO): NO